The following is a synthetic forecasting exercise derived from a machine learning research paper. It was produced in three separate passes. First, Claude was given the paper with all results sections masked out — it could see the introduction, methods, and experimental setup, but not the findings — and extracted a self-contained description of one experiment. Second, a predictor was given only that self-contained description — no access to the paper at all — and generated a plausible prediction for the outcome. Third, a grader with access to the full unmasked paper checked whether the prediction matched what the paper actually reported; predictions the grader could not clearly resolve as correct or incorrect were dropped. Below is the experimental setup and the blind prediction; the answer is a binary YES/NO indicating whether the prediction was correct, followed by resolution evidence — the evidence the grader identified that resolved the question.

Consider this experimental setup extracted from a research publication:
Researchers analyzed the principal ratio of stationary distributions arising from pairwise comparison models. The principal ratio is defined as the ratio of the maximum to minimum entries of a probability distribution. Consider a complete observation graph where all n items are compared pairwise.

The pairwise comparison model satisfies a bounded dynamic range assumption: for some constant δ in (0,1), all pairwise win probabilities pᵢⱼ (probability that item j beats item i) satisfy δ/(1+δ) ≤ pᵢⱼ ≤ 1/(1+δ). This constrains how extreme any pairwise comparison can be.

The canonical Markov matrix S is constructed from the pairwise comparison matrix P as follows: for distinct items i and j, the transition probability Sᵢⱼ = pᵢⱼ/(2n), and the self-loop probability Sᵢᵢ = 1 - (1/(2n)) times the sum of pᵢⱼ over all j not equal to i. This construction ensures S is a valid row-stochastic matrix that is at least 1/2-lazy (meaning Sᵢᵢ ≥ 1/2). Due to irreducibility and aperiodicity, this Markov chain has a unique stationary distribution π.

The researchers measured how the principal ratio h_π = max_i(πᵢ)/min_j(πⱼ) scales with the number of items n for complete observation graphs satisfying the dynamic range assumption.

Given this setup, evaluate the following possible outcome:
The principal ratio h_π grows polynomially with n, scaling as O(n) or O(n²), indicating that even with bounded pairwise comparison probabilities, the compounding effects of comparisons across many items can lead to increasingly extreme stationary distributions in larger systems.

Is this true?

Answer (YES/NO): NO